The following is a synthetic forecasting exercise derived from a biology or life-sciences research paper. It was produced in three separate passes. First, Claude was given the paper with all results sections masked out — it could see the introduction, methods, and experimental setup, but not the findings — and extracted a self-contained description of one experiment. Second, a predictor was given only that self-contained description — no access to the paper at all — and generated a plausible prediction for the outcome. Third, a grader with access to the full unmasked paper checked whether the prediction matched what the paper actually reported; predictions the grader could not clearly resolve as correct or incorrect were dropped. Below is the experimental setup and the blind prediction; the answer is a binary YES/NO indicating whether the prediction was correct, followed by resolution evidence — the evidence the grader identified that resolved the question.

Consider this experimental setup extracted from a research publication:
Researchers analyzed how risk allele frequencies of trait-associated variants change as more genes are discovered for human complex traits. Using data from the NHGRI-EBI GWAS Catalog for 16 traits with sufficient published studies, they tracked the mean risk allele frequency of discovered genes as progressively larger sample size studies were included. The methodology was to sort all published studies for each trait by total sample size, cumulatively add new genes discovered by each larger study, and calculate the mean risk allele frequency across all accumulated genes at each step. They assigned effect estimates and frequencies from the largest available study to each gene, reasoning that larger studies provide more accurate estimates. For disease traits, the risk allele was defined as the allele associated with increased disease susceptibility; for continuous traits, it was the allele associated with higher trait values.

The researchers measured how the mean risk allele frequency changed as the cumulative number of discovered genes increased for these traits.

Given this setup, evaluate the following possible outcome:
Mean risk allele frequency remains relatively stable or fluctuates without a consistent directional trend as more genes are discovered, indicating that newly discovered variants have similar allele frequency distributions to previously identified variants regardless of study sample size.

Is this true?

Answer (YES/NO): NO